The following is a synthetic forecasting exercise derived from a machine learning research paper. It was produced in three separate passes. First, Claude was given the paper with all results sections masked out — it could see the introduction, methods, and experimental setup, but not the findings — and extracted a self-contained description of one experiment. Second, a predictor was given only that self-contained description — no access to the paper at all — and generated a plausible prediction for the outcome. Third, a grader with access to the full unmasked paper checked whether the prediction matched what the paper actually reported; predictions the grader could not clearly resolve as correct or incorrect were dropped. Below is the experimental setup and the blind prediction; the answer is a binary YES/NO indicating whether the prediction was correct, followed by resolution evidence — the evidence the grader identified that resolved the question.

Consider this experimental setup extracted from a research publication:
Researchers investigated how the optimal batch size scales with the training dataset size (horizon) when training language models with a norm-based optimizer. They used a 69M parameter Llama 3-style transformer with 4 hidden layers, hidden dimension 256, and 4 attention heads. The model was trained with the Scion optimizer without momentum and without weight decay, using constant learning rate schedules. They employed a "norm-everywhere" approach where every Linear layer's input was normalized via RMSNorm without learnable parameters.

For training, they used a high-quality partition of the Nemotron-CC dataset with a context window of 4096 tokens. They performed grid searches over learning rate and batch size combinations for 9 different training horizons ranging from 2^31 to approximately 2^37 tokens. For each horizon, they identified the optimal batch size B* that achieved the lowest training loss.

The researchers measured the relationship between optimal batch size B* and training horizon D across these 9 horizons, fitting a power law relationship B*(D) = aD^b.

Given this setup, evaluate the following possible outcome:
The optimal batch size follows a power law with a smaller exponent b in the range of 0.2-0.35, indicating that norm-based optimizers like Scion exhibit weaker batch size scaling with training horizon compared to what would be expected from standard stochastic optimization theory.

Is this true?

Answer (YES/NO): NO